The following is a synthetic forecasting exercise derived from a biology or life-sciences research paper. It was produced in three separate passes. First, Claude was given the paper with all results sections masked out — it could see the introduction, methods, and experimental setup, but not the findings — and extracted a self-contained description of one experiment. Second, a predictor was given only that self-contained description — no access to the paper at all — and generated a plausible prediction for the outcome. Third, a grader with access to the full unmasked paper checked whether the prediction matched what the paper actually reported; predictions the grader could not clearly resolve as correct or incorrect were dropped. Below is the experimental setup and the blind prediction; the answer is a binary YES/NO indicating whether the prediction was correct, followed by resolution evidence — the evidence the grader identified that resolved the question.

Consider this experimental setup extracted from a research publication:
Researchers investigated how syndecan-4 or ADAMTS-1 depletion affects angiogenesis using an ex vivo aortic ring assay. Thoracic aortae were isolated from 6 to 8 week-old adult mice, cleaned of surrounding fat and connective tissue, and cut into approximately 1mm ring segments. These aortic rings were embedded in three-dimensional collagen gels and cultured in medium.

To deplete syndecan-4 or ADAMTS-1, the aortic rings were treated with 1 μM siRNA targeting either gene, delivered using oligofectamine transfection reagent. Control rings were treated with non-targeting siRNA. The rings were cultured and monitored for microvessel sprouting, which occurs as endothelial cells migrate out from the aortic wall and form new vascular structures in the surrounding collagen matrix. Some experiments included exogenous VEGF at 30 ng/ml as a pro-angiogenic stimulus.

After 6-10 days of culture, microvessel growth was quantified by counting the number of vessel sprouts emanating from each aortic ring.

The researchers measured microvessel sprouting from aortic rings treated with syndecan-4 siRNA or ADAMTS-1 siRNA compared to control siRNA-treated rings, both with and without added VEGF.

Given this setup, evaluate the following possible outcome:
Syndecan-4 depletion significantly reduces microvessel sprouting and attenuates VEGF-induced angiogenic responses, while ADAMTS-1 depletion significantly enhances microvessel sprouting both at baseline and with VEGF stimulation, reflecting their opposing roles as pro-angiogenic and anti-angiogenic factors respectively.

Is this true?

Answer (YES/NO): NO